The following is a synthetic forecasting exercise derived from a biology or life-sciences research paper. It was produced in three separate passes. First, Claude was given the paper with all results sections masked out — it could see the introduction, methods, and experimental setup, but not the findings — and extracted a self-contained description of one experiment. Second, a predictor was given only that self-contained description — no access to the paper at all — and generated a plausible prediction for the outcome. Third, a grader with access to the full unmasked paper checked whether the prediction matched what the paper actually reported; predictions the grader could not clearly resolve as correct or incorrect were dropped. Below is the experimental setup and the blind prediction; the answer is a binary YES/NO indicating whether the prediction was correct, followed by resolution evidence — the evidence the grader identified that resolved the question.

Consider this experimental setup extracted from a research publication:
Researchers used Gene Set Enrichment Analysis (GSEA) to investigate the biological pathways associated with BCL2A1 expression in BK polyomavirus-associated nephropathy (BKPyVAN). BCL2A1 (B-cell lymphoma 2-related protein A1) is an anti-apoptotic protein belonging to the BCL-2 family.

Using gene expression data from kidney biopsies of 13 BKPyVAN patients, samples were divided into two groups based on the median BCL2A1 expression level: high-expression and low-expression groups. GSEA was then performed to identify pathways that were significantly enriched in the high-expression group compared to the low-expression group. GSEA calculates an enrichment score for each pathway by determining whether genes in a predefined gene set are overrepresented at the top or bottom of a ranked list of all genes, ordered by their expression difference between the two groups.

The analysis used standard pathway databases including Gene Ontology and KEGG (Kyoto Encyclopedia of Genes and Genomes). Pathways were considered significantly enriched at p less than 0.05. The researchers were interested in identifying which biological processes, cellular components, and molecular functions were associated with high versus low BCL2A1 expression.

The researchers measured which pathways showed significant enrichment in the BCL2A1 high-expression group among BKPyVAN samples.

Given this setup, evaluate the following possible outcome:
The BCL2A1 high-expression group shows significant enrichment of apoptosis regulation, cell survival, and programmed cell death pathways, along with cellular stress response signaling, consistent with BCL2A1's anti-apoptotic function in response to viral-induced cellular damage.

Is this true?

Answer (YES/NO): NO